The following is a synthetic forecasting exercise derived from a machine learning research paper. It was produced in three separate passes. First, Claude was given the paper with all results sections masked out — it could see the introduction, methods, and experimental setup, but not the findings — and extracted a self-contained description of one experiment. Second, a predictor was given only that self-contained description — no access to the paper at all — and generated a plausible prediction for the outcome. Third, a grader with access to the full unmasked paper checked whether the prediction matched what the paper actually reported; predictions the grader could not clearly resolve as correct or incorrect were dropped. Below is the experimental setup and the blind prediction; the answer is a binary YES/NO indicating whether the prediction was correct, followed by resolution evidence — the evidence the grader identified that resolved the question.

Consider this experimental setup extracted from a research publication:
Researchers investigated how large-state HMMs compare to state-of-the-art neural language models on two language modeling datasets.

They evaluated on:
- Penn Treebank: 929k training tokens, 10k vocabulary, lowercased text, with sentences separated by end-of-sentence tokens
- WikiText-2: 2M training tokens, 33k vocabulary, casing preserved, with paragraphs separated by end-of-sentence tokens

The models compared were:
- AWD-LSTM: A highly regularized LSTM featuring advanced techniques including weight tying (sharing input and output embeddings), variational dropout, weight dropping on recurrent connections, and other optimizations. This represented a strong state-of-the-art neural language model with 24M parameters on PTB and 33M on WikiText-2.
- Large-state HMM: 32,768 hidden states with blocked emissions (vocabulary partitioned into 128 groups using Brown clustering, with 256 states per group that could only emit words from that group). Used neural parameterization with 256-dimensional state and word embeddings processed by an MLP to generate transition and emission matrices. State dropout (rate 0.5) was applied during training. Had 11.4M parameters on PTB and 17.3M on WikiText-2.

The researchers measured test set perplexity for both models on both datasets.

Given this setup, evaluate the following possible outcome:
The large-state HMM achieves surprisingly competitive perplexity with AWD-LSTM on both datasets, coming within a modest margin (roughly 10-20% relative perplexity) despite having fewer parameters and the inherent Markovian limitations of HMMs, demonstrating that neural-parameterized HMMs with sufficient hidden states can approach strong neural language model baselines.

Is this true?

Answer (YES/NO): NO